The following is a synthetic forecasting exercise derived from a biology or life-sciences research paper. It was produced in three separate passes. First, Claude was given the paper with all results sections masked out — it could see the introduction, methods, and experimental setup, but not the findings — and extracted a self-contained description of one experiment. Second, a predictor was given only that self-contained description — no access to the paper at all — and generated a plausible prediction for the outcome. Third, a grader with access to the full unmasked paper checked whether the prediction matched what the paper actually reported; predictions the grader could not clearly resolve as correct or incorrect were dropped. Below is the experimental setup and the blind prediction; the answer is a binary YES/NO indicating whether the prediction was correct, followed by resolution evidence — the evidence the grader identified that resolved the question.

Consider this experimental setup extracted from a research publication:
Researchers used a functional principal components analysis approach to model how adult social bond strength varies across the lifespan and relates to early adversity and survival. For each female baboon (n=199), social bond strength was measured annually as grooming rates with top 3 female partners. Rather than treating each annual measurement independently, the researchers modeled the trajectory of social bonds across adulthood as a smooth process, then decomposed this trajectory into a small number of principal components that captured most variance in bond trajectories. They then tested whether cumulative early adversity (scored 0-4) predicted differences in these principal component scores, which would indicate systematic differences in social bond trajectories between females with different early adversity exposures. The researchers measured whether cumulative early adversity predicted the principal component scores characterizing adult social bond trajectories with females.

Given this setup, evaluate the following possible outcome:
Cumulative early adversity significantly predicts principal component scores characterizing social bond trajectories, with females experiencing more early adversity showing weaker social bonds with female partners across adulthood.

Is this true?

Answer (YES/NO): YES